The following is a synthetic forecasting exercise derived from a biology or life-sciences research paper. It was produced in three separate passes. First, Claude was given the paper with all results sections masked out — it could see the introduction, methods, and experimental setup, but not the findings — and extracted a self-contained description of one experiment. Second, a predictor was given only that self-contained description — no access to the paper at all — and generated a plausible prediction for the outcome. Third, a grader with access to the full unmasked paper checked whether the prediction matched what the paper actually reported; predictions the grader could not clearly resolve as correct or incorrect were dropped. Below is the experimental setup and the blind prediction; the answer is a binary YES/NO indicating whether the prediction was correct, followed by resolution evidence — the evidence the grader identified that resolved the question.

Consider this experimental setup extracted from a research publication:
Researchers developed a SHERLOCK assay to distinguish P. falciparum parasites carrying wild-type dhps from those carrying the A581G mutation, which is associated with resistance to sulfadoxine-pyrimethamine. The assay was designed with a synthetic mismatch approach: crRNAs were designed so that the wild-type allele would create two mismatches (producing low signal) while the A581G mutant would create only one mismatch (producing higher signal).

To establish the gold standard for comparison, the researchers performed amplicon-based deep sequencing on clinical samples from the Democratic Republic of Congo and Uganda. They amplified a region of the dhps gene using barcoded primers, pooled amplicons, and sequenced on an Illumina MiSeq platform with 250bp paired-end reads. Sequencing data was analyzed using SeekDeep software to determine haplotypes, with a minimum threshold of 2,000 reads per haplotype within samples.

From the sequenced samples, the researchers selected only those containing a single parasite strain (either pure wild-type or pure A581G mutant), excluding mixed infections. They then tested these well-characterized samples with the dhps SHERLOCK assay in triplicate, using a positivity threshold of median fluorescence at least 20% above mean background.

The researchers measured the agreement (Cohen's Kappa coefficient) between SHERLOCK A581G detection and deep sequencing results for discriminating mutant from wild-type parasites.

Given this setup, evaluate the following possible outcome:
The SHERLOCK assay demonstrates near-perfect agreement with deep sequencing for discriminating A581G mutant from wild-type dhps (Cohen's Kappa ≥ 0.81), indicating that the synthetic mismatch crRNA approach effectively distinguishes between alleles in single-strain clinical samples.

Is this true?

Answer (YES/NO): NO